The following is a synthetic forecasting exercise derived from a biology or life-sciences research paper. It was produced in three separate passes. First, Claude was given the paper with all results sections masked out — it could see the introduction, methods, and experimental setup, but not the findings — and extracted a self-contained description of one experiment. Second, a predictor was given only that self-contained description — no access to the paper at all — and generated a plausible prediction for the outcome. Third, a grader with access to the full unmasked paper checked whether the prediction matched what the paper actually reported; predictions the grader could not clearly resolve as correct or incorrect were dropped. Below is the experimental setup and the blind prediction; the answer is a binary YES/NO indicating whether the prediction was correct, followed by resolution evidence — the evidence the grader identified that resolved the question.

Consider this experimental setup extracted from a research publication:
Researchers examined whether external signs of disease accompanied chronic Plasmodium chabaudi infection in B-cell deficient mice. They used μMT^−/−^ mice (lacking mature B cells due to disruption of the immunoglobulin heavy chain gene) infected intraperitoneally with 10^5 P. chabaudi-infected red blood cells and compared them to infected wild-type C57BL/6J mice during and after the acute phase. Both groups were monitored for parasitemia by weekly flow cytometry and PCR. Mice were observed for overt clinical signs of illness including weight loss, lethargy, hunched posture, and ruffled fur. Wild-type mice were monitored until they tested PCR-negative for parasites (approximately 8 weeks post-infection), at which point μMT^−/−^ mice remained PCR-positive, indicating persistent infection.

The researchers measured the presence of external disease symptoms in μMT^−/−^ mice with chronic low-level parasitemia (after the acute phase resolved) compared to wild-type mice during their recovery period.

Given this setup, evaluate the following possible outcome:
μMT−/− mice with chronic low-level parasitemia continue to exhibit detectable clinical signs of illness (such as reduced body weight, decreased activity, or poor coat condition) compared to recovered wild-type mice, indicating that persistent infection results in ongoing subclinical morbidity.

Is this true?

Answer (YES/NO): NO